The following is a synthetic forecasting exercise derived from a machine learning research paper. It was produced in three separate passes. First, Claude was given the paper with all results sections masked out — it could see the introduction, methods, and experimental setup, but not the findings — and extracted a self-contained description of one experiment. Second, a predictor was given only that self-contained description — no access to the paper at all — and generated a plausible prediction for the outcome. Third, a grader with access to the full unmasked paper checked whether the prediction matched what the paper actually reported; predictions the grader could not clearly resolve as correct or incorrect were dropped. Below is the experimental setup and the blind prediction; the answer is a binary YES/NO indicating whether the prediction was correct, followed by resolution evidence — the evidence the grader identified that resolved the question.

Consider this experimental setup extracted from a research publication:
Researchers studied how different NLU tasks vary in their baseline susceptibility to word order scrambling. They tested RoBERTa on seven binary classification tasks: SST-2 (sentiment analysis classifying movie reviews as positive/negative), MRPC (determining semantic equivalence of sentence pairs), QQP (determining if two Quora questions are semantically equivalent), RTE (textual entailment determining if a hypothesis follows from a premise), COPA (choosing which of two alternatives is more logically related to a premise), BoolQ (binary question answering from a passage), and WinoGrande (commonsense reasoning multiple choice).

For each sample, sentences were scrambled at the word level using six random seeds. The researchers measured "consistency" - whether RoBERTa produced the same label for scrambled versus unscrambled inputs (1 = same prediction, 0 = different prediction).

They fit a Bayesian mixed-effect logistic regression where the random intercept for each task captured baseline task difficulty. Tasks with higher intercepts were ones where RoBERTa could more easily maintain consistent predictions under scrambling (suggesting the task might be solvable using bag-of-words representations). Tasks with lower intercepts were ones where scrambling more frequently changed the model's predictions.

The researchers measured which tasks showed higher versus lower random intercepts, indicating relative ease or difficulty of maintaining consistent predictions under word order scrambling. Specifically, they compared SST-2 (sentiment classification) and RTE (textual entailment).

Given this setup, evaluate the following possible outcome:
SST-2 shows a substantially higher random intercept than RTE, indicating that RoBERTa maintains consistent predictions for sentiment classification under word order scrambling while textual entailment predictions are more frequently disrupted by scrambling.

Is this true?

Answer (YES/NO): YES